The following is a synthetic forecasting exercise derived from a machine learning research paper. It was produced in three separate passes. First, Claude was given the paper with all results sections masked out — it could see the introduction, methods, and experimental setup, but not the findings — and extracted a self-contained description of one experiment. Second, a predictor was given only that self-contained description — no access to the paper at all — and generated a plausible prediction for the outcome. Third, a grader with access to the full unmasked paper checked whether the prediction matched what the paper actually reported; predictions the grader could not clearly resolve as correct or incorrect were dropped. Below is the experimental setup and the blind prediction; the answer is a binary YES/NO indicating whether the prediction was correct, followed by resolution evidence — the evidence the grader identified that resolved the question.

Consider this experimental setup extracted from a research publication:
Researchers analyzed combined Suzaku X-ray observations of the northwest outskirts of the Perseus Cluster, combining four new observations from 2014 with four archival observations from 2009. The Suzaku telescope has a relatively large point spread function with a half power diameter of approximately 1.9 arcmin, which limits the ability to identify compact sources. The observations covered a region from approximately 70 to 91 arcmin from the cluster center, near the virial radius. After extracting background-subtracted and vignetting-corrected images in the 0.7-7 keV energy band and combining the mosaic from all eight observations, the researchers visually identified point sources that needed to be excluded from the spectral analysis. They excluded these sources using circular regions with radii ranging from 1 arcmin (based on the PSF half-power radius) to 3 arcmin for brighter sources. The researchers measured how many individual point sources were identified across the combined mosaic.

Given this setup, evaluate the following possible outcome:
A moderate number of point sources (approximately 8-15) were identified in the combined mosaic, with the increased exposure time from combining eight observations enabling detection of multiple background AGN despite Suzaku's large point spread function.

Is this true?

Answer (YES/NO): YES